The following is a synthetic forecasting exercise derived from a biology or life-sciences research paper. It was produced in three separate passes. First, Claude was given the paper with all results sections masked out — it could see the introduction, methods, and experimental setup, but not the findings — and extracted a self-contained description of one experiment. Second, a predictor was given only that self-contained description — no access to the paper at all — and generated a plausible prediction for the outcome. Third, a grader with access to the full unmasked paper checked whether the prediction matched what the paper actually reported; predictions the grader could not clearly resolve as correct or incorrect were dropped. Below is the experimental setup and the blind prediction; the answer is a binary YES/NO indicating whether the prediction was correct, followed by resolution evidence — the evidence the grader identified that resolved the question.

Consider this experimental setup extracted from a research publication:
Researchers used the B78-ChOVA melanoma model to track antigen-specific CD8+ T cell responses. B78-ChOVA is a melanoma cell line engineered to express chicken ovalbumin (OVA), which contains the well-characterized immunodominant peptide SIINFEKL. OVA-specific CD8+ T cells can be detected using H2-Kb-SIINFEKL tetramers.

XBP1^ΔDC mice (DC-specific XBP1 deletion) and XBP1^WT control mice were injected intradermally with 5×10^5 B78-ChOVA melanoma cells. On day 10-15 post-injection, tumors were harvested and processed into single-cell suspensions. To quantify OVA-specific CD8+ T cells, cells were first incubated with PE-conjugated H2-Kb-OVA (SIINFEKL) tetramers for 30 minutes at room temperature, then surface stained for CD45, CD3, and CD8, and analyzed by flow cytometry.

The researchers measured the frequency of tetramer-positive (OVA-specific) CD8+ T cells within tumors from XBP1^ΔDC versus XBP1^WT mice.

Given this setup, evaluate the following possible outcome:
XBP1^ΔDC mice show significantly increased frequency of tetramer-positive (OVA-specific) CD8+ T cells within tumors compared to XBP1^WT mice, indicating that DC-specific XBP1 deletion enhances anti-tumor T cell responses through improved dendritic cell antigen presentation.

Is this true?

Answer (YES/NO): NO